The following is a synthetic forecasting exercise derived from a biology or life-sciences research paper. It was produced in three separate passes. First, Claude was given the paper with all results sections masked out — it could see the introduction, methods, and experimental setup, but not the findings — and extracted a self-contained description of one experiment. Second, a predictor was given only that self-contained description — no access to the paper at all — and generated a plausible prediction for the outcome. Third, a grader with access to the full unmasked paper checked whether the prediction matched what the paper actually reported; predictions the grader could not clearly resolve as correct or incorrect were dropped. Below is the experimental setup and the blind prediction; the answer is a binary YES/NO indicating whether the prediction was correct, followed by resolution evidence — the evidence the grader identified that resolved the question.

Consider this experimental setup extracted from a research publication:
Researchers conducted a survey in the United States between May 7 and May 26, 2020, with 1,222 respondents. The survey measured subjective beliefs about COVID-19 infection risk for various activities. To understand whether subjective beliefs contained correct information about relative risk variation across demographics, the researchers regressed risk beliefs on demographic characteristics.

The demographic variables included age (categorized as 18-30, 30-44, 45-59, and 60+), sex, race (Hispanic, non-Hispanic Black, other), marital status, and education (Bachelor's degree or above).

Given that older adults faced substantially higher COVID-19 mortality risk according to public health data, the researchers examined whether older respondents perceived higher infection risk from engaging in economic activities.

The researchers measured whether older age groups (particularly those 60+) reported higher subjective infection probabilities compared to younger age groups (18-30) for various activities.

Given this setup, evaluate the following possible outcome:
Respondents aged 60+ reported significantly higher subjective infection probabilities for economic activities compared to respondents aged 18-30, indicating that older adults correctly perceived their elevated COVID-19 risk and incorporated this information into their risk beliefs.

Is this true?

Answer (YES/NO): NO